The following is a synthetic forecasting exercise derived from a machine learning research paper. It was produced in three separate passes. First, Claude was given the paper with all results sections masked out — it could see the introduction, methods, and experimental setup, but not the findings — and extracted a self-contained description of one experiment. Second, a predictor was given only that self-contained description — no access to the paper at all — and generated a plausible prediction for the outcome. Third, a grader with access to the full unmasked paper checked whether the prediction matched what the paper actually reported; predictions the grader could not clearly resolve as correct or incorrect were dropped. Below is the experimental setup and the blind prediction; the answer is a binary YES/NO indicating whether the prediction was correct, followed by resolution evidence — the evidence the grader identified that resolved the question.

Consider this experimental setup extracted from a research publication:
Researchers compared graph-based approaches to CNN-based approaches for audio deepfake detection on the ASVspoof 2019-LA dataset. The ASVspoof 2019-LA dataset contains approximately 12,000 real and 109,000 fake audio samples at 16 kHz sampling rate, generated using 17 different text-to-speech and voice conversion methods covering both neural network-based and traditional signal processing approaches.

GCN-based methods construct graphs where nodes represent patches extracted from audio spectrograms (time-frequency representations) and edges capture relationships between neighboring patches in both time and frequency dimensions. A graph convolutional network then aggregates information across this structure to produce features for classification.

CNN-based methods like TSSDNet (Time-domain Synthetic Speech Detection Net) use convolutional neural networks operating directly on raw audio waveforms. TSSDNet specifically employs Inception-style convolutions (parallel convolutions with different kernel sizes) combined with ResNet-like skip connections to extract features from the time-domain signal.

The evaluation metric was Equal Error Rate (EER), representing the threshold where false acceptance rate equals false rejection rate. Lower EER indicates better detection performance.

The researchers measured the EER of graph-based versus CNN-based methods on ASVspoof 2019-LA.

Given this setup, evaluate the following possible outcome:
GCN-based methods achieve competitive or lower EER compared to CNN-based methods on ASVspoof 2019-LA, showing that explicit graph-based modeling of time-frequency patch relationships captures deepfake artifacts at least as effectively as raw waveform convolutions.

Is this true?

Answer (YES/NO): YES